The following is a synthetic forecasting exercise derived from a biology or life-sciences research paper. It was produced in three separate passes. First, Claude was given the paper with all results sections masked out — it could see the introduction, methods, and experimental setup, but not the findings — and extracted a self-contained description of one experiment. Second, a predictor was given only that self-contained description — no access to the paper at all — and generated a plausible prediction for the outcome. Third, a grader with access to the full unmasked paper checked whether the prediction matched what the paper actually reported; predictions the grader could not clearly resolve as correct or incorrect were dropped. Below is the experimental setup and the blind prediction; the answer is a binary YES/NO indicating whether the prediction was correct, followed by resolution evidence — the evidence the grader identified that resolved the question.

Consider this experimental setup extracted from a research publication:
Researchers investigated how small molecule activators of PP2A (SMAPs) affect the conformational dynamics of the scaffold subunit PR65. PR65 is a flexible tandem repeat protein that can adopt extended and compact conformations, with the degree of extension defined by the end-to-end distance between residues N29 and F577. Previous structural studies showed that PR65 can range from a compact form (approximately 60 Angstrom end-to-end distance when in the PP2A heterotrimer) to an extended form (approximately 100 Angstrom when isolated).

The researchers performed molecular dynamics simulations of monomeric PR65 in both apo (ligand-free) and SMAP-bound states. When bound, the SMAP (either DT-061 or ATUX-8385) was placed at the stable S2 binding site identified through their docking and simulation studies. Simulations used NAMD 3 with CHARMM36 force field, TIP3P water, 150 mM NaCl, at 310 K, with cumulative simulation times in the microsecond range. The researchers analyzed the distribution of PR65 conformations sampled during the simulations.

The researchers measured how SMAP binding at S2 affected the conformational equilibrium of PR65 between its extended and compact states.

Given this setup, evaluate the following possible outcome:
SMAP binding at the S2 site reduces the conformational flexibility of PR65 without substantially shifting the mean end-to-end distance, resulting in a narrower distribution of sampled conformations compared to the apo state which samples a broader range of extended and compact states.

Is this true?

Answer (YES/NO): NO